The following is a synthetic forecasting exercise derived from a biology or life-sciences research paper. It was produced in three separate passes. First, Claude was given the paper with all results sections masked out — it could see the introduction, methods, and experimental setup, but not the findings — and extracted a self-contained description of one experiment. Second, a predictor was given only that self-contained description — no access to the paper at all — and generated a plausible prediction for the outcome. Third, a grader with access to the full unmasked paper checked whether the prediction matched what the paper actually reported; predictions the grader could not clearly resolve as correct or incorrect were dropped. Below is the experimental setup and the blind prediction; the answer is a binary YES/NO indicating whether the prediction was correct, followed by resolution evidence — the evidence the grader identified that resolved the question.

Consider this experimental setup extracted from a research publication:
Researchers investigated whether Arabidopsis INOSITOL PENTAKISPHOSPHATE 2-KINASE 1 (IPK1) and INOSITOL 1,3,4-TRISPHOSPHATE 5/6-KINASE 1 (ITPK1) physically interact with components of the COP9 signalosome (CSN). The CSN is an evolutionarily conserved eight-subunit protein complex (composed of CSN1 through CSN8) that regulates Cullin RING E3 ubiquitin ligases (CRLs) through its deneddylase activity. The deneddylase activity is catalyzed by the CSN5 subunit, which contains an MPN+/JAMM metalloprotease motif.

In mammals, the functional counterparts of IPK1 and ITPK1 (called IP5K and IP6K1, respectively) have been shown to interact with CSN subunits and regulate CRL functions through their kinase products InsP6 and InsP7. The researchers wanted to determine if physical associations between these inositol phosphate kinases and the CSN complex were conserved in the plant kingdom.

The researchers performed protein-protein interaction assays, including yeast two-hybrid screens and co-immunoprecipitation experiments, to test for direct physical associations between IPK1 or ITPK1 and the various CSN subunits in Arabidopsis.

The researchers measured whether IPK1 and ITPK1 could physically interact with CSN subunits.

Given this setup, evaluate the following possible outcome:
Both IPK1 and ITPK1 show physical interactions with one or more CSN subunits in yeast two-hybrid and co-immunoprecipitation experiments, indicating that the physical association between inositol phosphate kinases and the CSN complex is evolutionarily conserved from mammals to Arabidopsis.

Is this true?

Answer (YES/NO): NO